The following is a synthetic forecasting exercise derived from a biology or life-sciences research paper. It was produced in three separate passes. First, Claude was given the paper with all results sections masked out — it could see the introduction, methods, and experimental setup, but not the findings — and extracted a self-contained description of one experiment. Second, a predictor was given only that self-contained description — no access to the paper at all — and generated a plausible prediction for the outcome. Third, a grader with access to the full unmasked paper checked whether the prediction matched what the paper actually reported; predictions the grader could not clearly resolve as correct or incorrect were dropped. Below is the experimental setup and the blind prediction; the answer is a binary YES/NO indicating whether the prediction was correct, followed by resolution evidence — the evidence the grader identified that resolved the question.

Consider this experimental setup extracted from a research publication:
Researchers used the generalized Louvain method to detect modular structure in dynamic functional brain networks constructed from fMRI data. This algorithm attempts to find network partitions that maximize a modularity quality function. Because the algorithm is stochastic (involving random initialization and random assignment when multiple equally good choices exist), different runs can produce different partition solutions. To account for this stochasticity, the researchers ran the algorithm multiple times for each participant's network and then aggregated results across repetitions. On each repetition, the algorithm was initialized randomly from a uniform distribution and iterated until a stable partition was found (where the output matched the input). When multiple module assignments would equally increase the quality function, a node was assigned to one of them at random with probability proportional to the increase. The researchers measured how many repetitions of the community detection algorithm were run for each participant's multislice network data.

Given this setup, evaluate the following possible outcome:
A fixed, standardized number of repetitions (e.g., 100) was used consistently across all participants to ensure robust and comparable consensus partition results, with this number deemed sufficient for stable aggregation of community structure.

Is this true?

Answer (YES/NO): YES